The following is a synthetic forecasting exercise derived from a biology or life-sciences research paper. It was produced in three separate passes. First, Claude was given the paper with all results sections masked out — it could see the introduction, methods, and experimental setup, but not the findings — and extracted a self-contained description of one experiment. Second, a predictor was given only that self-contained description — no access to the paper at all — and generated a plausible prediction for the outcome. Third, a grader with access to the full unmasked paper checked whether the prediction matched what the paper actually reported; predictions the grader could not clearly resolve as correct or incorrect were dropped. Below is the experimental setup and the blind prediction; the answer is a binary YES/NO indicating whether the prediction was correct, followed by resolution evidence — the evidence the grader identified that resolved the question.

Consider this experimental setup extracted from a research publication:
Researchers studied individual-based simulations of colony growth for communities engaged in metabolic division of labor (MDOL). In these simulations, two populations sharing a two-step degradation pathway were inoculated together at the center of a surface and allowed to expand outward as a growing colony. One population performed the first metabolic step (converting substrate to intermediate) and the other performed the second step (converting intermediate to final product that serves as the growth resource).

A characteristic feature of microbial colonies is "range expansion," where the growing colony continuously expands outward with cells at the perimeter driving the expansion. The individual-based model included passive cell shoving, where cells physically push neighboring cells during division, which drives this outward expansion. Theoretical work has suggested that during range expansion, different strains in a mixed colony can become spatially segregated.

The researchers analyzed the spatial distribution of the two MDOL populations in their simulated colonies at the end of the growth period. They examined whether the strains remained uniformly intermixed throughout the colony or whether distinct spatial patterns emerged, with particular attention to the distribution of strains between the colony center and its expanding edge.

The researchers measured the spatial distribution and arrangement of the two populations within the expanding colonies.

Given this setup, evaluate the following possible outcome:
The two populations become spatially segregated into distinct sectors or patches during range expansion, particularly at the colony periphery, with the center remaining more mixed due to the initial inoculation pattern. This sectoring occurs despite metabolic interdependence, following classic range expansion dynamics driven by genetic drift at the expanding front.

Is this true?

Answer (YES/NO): NO